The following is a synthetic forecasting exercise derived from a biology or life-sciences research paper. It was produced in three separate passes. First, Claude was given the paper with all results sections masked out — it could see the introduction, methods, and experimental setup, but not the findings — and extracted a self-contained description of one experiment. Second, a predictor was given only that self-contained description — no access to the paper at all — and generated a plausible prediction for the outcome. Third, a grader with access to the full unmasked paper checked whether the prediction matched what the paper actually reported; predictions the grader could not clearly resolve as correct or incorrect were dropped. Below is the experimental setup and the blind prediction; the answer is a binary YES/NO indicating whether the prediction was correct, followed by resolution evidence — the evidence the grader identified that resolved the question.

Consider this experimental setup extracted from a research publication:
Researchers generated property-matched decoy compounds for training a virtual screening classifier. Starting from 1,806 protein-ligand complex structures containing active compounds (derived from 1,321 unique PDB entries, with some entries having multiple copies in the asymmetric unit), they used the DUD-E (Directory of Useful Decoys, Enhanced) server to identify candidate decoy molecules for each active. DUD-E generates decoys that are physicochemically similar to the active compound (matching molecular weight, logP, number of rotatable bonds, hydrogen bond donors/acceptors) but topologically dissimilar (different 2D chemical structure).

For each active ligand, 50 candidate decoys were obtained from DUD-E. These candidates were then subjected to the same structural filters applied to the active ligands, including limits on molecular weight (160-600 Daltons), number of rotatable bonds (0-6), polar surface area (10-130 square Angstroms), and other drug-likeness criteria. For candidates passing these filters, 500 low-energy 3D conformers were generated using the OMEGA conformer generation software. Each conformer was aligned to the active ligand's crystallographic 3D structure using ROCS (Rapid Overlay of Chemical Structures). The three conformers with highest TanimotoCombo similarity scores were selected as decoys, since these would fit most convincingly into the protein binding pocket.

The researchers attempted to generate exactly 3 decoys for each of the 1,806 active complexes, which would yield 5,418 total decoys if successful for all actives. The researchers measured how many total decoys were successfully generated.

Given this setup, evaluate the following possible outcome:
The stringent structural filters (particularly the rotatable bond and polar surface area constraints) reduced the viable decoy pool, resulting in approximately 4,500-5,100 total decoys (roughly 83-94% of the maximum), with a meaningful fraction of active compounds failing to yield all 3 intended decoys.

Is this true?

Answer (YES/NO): NO